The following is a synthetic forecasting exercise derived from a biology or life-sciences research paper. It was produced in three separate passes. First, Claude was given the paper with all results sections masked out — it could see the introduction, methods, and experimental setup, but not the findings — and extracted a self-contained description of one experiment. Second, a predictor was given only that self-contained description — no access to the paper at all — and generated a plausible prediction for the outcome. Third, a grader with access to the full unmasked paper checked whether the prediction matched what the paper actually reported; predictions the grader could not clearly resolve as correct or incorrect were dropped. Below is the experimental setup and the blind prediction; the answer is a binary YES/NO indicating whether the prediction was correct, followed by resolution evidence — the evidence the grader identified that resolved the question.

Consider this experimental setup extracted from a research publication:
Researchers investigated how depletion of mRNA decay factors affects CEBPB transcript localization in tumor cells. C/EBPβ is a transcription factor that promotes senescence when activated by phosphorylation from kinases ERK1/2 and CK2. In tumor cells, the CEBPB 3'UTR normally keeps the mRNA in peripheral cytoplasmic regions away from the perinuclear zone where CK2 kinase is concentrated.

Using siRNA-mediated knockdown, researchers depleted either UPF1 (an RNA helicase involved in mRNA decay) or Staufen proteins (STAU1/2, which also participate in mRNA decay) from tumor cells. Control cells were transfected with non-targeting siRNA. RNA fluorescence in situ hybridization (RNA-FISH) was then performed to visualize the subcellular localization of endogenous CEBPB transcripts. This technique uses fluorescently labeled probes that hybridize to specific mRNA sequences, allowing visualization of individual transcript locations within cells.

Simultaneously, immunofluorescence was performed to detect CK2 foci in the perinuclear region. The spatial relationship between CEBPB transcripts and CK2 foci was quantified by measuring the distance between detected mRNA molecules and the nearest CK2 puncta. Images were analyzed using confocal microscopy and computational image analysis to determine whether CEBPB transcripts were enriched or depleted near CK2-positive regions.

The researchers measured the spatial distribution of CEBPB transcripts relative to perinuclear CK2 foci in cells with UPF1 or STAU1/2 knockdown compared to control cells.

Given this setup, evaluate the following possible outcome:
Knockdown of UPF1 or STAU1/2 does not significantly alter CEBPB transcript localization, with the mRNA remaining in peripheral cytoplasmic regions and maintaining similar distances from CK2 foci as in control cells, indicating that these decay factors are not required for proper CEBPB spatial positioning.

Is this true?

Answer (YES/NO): NO